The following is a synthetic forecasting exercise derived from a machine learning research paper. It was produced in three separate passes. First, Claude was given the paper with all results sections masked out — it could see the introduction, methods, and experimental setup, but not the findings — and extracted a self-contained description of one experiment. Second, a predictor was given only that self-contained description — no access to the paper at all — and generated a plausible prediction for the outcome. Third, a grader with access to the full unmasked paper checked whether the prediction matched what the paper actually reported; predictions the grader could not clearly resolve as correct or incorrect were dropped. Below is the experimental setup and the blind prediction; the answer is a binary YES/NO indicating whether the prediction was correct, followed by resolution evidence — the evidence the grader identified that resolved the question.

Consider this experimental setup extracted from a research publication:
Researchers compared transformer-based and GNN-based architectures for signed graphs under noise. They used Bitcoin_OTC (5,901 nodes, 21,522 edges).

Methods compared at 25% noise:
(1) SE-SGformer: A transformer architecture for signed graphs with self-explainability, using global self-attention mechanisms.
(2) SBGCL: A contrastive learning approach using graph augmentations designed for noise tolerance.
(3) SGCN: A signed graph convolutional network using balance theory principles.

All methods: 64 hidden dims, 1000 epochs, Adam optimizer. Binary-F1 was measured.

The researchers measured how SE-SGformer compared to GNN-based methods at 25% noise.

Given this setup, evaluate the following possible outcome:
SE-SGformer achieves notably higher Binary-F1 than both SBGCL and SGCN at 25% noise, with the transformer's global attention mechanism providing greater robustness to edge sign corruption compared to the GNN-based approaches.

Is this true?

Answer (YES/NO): NO